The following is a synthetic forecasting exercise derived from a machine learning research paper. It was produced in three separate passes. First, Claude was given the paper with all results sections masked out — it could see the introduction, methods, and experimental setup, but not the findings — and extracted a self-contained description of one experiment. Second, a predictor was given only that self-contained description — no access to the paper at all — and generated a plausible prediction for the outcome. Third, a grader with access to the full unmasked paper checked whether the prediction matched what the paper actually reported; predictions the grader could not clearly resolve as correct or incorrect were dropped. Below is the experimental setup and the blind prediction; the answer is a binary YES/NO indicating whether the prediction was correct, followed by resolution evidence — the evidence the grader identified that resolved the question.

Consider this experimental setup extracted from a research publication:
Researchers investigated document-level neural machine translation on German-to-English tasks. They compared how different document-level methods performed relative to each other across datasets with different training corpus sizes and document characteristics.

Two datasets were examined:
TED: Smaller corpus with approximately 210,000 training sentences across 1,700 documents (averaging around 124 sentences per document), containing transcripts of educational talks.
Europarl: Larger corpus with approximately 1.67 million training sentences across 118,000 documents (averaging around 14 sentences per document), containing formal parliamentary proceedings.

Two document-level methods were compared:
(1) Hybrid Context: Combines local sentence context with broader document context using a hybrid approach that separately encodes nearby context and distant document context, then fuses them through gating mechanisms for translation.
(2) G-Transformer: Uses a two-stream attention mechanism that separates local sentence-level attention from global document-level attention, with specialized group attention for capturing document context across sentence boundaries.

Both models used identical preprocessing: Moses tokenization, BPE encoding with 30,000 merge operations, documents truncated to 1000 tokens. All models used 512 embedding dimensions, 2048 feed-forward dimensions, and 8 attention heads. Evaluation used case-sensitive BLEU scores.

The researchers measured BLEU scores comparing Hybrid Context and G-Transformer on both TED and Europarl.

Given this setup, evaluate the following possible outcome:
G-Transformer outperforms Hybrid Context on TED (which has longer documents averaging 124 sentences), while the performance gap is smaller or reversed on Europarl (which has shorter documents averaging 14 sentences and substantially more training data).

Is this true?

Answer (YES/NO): NO